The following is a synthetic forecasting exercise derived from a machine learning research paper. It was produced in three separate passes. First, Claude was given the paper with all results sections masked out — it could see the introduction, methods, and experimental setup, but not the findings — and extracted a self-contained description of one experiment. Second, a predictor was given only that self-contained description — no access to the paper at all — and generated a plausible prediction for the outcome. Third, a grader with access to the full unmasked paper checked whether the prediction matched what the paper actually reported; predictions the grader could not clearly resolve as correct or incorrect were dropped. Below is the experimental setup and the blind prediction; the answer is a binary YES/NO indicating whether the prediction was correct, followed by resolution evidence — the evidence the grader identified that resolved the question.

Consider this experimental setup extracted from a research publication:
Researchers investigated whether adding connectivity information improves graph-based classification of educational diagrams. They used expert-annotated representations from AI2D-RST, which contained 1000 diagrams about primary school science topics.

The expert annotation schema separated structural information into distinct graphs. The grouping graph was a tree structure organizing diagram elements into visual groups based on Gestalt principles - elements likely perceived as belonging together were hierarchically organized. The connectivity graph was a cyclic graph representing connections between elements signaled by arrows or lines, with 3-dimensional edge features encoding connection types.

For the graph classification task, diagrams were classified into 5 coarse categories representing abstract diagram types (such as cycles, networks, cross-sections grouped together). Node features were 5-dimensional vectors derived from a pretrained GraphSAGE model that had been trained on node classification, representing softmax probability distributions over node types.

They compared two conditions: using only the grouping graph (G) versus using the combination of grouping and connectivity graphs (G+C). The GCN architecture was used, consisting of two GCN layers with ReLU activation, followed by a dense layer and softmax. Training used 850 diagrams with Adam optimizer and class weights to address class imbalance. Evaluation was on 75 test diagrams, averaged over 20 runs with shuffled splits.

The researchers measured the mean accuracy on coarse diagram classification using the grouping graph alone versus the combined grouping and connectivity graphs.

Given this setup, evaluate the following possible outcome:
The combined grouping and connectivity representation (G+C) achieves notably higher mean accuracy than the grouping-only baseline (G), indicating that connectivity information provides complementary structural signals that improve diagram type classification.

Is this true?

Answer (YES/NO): NO